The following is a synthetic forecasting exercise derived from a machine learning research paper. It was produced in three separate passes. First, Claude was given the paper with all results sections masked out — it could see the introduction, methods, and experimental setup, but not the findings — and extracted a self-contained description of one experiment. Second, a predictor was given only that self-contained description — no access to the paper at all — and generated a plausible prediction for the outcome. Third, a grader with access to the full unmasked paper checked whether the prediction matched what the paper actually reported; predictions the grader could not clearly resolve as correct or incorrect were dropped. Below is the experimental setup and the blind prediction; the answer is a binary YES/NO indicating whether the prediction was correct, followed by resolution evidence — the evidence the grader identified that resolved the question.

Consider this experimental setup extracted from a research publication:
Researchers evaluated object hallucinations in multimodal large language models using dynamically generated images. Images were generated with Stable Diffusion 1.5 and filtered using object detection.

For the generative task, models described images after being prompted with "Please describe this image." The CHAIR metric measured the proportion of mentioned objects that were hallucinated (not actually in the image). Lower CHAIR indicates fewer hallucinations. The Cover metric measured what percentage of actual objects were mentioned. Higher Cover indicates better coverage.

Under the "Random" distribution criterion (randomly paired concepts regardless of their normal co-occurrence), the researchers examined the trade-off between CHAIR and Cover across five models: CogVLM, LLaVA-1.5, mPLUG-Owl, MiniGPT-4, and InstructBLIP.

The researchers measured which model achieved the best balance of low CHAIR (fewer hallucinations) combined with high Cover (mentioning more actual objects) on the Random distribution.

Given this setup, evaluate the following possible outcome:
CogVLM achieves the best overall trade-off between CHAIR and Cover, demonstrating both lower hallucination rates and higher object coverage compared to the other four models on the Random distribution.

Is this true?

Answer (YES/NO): NO